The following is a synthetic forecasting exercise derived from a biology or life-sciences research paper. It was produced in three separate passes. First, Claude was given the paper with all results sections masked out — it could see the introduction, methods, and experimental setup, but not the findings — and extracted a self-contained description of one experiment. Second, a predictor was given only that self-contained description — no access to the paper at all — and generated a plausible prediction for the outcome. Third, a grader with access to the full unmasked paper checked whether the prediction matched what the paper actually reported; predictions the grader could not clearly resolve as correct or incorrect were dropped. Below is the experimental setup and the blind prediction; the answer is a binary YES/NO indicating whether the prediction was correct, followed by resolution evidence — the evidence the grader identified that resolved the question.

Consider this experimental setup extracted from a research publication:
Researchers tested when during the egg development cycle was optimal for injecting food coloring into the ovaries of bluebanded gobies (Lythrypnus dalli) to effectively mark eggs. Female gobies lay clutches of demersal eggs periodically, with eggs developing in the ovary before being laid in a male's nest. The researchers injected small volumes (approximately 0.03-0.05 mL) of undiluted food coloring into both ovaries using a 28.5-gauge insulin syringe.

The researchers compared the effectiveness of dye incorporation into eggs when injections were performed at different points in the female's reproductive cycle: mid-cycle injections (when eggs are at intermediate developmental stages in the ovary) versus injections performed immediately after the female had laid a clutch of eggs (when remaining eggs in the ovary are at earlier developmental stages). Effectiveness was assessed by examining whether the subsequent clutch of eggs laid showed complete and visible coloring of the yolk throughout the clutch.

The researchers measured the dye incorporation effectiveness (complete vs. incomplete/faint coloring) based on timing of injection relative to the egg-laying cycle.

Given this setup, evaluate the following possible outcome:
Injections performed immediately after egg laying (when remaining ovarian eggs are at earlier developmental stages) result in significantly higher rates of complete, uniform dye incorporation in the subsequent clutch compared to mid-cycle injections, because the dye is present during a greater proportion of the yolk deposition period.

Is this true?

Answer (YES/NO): NO